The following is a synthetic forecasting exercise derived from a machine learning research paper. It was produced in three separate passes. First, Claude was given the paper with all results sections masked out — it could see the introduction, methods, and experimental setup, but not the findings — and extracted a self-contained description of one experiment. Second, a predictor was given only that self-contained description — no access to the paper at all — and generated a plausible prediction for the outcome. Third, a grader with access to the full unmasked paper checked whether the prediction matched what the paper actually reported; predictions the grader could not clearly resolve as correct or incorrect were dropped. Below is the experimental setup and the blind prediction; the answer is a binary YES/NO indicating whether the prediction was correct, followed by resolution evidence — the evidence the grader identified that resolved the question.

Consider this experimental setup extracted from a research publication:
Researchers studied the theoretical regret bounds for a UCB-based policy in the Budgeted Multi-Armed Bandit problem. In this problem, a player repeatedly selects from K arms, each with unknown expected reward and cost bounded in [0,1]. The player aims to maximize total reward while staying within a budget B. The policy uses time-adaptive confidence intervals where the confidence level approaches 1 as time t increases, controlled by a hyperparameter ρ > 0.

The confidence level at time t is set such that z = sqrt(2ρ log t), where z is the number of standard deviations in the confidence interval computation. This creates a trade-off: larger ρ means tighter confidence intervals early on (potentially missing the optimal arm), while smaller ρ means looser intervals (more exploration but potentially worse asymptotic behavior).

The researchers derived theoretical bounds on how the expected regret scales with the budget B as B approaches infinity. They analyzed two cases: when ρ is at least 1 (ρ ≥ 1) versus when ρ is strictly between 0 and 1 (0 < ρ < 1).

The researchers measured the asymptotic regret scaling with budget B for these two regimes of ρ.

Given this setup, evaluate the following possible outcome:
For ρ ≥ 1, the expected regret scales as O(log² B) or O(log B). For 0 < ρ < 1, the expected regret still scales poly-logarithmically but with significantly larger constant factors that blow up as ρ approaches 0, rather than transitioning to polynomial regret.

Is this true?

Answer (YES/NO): NO